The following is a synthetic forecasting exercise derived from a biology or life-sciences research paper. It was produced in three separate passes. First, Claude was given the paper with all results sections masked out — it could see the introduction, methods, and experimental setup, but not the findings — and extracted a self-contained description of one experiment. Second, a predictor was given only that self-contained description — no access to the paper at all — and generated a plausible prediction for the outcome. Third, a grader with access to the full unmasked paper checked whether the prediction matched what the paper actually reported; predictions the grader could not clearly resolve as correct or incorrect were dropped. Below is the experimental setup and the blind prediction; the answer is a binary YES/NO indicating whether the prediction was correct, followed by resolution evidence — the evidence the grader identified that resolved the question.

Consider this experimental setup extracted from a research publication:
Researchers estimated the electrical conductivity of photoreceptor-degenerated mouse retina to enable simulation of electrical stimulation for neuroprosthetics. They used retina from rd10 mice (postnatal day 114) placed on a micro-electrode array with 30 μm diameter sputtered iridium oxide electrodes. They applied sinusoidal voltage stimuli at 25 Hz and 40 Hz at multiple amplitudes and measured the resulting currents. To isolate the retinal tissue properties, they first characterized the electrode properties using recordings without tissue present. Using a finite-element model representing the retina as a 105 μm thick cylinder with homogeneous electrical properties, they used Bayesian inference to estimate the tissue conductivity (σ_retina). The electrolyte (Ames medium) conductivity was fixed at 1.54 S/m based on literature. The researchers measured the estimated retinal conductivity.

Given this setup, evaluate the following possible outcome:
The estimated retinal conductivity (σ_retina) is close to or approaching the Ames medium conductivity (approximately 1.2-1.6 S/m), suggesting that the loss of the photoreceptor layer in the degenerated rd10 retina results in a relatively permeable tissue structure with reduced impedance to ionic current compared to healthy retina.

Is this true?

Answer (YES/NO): NO